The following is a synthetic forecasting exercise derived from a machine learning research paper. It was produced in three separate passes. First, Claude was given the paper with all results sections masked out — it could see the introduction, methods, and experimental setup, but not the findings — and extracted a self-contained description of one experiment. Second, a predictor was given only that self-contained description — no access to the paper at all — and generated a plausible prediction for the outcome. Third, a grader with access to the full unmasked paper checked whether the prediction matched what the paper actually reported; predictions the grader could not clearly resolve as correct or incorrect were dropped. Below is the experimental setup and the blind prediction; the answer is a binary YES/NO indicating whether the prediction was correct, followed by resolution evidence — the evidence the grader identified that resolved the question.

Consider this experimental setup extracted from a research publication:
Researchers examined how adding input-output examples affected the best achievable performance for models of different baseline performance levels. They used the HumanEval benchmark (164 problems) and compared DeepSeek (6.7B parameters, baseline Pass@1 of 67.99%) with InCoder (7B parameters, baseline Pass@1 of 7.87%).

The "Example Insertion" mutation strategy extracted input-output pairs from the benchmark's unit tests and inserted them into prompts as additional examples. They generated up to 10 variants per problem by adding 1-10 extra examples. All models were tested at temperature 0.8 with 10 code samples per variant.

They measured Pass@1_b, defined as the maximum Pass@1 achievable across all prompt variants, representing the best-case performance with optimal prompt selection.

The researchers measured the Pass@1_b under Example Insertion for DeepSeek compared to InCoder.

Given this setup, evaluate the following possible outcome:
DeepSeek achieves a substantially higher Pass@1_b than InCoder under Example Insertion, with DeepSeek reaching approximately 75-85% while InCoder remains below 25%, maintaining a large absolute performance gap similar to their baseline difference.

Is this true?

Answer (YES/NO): YES